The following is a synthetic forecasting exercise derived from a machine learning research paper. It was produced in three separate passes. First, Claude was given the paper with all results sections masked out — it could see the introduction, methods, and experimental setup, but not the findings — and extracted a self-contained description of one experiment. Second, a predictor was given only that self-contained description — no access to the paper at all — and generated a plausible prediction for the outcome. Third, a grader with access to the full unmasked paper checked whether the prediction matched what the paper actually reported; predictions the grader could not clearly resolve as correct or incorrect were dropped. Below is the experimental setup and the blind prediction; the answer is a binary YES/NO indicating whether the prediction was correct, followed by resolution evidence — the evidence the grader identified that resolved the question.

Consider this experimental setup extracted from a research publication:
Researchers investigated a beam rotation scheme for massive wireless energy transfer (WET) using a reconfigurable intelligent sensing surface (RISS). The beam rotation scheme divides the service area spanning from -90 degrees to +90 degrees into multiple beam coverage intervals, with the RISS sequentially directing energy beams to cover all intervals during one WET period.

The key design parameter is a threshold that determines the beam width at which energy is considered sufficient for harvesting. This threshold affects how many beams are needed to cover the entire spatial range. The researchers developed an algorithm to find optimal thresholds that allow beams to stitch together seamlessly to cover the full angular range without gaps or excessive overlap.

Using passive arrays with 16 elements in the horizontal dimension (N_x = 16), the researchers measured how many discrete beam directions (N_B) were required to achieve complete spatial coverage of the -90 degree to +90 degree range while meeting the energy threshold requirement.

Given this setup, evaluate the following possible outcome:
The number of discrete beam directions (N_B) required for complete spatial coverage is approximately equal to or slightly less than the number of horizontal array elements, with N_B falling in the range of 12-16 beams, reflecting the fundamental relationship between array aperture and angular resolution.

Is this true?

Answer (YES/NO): YES